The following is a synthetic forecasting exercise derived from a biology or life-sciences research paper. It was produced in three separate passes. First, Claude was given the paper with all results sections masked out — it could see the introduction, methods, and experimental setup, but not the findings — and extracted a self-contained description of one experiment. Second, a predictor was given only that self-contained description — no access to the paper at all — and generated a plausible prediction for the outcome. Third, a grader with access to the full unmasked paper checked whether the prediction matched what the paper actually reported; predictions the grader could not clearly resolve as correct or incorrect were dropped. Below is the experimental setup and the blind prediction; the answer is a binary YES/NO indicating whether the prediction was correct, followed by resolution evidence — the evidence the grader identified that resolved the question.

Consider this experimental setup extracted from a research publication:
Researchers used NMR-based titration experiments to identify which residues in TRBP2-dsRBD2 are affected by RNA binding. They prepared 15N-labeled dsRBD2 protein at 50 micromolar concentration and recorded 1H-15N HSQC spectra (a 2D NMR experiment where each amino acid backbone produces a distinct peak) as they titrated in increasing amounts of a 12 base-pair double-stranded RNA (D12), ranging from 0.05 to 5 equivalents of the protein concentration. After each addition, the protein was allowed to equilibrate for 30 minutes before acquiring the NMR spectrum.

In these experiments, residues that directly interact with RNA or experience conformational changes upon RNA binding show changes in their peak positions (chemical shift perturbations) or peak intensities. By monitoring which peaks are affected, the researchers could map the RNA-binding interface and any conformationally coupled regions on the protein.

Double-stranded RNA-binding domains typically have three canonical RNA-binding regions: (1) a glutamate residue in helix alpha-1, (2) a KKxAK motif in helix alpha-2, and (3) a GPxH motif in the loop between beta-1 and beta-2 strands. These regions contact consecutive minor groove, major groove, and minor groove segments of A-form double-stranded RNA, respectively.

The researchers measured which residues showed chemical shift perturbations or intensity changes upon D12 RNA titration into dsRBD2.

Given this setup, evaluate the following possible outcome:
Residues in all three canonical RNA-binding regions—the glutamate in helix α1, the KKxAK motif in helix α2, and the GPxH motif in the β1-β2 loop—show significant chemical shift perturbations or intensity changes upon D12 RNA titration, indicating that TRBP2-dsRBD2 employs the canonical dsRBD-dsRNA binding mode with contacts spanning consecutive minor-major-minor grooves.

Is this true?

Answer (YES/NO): NO